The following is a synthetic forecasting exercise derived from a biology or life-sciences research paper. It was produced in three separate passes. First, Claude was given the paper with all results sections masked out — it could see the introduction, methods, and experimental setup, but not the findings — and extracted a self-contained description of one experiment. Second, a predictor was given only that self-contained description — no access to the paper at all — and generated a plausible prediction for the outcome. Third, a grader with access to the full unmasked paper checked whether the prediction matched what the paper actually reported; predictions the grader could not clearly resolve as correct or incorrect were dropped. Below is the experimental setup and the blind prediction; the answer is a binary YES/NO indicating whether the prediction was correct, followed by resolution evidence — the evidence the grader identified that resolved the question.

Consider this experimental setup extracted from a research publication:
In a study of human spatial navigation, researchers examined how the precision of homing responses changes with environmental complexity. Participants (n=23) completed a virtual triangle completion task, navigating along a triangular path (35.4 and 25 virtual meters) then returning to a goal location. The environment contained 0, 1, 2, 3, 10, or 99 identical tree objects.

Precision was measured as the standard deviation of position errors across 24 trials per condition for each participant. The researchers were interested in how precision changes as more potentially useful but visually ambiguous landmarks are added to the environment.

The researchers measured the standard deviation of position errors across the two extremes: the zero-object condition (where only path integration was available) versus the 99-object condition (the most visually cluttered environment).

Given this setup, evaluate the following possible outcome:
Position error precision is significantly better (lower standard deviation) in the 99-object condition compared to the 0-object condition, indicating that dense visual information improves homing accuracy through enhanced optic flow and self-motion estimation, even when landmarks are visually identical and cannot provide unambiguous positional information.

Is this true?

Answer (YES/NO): NO